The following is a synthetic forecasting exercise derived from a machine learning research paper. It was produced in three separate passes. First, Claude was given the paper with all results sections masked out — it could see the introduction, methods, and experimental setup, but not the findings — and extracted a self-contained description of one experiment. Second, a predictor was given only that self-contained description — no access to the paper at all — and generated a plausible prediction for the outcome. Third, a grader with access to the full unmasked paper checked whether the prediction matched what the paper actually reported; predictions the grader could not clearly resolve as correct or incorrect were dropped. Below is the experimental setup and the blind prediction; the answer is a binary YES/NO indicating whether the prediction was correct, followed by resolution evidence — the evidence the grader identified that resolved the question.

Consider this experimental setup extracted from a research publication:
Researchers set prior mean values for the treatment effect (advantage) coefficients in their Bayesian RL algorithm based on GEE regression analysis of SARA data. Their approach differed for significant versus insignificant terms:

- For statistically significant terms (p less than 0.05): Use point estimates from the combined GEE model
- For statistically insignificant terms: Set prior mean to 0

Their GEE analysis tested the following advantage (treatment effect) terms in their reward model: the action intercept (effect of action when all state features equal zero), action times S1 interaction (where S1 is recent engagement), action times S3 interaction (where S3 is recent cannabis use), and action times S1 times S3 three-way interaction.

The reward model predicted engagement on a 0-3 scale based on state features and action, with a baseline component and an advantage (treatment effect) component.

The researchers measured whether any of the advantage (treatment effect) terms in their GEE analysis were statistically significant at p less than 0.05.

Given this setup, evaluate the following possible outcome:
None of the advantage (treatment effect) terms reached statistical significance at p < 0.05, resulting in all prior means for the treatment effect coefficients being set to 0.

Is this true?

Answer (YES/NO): YES